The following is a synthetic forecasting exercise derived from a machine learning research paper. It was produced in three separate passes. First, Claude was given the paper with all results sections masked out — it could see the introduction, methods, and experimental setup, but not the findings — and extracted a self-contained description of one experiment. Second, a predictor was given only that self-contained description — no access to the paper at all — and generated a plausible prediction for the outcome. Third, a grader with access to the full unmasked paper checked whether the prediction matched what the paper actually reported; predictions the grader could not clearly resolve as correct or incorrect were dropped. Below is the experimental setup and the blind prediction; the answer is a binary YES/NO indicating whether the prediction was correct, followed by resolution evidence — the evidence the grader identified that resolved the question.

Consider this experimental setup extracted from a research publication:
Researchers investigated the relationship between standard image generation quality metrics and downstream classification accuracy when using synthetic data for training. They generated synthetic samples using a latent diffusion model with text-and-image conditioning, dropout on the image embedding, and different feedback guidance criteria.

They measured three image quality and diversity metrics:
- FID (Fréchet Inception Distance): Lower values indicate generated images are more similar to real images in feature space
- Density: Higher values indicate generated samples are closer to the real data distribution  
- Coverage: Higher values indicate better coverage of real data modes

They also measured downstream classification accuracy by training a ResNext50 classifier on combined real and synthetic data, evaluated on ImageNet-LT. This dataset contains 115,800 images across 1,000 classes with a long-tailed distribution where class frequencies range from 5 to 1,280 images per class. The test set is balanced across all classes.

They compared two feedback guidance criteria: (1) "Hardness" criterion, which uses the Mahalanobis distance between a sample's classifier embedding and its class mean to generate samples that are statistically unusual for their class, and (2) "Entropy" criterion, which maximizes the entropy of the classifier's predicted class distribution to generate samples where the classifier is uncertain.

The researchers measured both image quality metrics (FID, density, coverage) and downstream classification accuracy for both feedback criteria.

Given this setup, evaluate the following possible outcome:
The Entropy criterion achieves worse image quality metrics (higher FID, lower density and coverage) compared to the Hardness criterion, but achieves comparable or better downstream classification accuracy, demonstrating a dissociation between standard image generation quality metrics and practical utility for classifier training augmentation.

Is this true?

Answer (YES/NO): YES